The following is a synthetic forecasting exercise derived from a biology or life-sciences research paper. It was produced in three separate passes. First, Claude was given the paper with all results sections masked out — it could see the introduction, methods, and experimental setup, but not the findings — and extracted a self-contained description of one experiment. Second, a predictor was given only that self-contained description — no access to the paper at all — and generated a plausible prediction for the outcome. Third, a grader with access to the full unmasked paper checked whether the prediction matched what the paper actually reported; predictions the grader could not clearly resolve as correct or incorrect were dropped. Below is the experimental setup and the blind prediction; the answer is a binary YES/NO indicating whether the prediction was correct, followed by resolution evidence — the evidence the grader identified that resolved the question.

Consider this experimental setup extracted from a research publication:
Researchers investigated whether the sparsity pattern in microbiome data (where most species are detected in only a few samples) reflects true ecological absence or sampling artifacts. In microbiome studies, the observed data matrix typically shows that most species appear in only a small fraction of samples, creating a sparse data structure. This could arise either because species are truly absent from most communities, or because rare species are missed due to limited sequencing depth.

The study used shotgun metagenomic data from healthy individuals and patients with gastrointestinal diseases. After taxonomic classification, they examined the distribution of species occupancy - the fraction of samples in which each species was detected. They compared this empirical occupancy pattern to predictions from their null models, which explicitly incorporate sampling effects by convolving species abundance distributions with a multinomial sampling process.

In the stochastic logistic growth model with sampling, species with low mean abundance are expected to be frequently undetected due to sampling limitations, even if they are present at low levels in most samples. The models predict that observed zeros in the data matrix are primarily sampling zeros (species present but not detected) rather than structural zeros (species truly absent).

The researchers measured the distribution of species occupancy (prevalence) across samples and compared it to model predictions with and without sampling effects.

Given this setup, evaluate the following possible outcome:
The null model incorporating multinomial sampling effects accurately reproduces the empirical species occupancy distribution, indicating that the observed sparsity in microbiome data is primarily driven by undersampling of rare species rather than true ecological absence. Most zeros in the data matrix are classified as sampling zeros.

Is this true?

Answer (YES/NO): NO